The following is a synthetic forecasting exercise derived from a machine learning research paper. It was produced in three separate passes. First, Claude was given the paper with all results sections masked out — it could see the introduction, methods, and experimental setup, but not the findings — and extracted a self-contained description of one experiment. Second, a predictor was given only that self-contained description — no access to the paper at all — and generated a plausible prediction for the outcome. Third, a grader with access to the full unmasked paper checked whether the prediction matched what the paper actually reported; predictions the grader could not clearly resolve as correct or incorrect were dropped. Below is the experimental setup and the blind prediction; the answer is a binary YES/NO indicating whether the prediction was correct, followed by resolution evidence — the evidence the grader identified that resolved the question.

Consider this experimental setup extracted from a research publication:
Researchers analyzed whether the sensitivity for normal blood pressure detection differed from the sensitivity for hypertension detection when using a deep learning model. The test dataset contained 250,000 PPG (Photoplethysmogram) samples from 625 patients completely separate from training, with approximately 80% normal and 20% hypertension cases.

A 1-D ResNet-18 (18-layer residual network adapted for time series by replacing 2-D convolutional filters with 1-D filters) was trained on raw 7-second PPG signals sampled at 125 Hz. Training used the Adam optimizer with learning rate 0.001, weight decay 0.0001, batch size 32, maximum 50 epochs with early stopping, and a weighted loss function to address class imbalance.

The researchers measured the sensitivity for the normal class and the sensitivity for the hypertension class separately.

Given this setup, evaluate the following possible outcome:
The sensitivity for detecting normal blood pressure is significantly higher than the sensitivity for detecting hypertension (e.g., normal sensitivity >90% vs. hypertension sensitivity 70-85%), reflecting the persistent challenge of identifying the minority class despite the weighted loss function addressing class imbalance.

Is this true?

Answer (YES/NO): NO